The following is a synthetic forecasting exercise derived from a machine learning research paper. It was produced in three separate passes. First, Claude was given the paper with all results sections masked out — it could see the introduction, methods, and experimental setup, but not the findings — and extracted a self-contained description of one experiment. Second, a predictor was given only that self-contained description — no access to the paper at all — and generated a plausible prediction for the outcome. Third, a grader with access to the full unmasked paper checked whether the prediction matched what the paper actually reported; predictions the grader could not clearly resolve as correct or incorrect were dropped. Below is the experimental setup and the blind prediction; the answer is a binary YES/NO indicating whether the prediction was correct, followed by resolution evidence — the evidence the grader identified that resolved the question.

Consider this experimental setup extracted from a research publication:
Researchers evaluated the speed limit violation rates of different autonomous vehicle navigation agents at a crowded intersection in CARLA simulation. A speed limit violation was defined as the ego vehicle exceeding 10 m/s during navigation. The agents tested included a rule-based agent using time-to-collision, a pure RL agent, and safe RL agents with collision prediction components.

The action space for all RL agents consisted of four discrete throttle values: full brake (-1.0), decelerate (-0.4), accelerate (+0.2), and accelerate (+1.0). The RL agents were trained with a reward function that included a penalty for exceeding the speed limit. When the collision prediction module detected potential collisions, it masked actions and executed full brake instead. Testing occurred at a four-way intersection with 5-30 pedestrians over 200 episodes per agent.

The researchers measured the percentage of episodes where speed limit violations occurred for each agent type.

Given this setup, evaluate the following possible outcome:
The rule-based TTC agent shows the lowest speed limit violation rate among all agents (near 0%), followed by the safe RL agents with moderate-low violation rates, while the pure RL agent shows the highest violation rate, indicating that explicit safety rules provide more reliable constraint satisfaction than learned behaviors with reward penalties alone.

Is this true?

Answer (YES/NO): NO